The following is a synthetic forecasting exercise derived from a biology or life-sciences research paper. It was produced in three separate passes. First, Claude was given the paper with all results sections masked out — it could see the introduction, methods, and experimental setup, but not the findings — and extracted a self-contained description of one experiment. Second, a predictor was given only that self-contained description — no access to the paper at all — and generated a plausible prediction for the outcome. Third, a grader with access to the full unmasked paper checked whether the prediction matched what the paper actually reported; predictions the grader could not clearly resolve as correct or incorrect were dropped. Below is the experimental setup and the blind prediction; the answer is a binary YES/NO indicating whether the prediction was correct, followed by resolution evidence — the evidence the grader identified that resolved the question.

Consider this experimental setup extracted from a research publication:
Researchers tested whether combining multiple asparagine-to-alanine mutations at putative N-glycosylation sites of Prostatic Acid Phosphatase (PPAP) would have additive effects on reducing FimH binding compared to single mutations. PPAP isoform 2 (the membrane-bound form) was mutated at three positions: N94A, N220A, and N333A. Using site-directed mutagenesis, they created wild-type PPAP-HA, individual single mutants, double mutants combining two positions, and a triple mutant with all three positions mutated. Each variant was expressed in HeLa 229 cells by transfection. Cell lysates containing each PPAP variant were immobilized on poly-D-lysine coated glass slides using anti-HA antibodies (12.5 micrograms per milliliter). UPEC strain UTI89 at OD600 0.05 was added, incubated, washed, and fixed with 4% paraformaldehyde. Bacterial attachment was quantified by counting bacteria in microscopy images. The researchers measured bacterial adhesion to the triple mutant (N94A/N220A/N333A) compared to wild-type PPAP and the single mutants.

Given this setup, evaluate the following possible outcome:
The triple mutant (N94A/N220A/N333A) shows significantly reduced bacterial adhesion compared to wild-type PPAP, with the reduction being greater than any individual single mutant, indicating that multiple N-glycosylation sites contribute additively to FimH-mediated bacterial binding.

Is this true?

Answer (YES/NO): NO